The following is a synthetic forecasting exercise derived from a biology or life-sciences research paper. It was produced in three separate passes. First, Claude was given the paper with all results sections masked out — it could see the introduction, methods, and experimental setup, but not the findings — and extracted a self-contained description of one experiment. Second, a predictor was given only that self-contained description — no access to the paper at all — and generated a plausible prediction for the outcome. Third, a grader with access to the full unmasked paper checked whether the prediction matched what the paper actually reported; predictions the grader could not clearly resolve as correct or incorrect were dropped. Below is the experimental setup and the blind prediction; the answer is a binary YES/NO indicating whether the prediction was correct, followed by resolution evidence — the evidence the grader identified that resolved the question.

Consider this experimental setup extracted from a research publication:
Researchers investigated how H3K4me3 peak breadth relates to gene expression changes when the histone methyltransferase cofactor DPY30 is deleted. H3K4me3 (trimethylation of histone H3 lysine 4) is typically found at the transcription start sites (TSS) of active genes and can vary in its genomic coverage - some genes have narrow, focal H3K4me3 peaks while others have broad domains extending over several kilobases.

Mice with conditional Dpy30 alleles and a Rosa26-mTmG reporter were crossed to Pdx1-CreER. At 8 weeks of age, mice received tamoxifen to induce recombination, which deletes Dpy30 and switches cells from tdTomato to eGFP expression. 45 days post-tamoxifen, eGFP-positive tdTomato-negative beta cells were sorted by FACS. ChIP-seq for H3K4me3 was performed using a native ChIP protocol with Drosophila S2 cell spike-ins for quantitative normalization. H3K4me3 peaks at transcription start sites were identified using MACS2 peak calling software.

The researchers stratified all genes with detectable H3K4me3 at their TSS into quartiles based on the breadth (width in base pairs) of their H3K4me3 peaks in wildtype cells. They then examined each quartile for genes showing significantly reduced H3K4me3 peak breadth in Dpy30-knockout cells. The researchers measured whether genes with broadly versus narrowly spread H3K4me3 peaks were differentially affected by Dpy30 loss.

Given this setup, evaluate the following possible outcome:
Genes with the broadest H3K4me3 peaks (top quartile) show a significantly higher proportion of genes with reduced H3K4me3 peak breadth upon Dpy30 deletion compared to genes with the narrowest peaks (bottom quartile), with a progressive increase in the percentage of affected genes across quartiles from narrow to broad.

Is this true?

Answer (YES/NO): NO